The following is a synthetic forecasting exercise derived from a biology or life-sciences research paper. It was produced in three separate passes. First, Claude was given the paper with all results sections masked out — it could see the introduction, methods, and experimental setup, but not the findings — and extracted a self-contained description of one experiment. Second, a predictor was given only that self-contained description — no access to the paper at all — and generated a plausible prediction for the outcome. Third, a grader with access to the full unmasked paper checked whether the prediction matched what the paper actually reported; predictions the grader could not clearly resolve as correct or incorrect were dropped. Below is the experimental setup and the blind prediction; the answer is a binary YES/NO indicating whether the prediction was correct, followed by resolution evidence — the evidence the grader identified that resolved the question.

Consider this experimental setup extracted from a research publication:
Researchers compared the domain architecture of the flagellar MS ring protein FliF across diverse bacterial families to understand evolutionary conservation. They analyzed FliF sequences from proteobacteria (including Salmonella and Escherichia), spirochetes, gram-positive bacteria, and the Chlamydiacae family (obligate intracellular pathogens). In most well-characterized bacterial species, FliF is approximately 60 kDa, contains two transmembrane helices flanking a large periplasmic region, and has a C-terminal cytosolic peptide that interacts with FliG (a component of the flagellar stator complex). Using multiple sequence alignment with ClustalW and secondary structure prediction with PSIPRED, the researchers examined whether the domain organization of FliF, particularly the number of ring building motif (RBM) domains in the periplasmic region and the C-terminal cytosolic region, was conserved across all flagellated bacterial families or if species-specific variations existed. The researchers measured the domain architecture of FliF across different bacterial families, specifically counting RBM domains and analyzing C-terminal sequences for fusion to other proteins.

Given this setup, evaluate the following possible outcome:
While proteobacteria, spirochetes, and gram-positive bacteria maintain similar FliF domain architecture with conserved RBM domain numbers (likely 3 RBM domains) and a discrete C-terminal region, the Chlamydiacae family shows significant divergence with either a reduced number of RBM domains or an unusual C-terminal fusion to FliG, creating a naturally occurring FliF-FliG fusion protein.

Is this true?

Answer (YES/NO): YES